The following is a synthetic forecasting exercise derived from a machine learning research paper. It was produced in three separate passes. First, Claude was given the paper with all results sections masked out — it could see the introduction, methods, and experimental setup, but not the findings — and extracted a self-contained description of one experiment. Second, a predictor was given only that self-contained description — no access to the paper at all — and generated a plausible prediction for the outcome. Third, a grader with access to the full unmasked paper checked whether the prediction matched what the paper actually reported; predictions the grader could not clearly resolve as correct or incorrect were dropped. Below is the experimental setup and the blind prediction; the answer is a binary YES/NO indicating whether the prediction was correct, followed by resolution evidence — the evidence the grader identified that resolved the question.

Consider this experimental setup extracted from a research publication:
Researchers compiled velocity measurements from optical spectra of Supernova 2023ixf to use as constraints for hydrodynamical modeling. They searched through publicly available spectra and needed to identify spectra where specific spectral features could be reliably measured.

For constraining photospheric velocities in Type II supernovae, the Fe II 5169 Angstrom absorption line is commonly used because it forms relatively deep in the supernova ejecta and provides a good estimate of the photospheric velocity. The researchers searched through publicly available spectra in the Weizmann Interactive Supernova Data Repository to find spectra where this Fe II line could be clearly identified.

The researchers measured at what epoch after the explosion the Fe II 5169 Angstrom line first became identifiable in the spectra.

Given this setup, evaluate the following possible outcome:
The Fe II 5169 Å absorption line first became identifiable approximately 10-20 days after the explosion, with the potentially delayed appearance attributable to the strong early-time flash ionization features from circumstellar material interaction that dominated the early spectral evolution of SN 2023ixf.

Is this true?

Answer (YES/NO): NO